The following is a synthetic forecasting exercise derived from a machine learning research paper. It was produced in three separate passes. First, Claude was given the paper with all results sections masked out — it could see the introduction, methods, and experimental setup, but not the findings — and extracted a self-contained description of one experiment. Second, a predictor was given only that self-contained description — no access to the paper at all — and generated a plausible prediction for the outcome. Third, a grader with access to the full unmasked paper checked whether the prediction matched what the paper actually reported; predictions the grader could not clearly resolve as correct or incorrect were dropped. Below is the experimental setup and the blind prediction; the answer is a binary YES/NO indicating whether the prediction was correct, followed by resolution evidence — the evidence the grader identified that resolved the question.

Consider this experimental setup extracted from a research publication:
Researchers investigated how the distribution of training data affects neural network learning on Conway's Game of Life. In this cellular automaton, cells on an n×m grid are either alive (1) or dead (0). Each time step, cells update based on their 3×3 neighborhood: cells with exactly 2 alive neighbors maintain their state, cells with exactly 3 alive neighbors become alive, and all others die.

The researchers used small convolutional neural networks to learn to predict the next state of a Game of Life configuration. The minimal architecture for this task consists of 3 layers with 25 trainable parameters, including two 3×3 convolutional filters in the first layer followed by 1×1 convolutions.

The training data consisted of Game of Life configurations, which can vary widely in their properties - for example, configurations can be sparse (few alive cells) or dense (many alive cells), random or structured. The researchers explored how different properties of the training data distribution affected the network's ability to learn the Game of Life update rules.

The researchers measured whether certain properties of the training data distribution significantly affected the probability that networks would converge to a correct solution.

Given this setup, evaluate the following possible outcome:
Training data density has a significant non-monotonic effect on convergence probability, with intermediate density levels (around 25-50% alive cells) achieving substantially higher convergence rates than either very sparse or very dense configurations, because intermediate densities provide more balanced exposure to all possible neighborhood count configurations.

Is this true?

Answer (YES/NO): NO